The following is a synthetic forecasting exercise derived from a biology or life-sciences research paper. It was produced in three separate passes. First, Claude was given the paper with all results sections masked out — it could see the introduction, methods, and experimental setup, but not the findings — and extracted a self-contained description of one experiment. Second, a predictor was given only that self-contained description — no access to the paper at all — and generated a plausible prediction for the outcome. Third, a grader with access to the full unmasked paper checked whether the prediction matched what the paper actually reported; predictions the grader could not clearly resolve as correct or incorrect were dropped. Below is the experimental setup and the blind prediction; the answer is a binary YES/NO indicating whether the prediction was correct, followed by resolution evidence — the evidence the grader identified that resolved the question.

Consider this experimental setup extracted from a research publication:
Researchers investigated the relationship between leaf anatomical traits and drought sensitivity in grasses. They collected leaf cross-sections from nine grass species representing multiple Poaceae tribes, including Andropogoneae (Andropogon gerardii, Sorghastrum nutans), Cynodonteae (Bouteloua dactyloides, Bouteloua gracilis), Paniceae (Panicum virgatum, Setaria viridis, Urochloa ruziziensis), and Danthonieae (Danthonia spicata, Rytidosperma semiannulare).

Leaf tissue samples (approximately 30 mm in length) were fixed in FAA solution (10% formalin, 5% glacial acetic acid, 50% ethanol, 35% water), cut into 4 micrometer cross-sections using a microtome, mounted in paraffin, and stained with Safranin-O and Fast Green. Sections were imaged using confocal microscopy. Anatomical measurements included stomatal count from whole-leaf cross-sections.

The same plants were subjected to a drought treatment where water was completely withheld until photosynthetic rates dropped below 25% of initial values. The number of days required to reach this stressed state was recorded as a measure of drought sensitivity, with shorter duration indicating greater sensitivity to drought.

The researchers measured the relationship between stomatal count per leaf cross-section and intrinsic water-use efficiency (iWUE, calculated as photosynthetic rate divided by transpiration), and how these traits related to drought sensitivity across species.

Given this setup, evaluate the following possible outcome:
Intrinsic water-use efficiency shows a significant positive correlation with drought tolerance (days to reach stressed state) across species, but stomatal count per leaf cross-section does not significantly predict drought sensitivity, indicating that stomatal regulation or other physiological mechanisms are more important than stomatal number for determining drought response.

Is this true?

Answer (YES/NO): NO